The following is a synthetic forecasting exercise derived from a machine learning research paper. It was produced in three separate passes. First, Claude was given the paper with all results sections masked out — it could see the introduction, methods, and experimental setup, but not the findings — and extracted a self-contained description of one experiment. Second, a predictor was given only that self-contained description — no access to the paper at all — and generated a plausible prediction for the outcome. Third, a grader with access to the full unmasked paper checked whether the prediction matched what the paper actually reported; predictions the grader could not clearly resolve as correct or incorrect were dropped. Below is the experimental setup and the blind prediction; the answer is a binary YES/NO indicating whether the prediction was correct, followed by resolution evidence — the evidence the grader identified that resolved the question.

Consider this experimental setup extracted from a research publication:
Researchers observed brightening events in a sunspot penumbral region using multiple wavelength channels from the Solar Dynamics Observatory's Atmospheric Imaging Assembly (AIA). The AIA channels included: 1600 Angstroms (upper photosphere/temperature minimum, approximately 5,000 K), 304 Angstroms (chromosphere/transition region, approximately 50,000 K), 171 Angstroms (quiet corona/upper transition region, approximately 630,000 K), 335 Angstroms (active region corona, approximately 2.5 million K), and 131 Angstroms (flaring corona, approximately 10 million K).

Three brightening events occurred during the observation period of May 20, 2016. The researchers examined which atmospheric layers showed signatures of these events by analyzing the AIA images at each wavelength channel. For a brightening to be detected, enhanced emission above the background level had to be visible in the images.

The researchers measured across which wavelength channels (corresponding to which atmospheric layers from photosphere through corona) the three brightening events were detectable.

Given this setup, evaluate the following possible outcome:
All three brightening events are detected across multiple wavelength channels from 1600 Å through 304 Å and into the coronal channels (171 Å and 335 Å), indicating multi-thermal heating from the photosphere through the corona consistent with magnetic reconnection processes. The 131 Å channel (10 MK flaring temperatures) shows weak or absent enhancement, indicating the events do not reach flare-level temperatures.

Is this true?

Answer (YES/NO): NO